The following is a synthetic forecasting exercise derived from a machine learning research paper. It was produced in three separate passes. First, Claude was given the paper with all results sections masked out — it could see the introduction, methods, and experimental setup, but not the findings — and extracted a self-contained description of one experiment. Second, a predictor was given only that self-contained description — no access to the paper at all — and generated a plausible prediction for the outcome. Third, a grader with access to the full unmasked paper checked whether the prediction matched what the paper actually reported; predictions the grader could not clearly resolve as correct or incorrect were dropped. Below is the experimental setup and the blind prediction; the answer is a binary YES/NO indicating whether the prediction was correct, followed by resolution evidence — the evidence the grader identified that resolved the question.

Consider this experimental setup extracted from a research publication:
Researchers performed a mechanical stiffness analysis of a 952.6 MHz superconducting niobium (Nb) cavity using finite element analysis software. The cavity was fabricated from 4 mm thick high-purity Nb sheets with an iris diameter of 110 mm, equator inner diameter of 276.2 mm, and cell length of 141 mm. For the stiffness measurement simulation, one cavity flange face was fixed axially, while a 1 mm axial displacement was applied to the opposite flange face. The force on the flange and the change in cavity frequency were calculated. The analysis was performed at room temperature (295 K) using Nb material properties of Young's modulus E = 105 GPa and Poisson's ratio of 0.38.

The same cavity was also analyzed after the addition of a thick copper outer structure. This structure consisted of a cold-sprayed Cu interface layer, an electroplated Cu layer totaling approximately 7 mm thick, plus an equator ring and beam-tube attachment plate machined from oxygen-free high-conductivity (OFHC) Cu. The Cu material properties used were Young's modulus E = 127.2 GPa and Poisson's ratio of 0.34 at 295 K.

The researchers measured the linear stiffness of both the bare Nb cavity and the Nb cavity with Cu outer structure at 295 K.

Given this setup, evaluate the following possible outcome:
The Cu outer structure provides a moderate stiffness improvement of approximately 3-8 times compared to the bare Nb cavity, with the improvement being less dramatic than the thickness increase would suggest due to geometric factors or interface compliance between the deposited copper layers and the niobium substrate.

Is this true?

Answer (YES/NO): YES